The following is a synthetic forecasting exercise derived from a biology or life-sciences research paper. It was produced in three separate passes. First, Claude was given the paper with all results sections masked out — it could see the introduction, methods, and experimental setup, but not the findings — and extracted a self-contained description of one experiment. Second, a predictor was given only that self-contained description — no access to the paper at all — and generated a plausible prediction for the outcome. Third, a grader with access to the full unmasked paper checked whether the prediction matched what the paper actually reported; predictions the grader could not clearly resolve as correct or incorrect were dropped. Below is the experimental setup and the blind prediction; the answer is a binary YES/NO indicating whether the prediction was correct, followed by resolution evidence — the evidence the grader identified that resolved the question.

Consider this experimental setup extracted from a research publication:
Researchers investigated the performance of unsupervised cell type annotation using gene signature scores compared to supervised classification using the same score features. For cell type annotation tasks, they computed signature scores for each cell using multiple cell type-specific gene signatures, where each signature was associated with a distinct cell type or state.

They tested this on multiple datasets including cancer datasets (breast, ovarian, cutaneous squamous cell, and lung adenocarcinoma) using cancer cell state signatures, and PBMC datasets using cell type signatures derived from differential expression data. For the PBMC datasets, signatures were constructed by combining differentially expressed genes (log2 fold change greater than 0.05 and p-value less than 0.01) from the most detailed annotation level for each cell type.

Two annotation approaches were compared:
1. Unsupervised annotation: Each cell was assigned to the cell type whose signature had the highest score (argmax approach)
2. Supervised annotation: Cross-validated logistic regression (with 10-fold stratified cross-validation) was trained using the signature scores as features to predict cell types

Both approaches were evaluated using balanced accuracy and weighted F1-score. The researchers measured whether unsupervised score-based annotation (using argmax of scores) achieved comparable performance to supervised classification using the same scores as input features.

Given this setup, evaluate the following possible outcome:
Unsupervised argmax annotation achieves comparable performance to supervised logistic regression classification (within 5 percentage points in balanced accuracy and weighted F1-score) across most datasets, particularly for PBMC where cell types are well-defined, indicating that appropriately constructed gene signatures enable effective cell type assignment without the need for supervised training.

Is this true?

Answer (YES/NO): NO